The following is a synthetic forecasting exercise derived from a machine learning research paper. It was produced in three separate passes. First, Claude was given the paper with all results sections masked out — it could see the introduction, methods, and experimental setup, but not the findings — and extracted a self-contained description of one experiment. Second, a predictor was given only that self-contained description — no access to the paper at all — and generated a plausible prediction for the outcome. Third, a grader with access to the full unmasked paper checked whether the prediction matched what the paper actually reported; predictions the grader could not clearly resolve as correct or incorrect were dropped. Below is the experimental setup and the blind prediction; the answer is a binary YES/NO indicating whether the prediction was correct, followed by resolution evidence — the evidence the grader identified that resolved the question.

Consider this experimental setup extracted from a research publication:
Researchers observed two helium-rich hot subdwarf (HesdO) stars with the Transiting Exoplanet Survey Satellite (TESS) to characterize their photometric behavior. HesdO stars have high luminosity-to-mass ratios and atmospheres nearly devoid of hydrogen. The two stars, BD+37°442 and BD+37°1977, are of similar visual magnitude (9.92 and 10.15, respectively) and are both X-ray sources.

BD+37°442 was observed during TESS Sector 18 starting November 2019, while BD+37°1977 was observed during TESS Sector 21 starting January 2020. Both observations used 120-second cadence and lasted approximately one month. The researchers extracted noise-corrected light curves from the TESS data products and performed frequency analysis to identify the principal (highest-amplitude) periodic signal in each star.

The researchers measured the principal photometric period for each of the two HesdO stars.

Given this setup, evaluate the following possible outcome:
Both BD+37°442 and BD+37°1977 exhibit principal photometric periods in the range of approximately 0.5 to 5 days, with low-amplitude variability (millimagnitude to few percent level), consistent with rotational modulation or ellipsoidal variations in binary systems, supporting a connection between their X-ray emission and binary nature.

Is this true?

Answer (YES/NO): NO